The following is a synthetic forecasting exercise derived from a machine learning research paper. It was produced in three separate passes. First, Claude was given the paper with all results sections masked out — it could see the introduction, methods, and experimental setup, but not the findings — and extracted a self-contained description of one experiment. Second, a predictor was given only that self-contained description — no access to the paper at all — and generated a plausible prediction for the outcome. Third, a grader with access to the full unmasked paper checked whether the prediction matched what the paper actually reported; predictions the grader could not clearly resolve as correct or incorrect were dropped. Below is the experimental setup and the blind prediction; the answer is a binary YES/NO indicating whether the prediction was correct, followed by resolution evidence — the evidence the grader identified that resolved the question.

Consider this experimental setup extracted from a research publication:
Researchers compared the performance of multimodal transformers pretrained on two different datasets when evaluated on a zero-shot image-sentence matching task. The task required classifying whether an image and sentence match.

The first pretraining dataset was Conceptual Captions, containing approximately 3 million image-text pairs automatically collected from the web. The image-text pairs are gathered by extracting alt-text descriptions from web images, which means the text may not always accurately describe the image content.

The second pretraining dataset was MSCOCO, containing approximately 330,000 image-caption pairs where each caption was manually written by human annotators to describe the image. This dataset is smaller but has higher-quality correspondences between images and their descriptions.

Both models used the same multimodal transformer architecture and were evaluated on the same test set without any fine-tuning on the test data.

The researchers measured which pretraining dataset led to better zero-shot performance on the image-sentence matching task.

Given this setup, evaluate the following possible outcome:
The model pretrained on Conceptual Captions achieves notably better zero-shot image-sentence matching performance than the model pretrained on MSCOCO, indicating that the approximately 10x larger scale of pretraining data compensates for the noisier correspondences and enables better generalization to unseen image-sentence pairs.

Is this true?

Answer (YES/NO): NO